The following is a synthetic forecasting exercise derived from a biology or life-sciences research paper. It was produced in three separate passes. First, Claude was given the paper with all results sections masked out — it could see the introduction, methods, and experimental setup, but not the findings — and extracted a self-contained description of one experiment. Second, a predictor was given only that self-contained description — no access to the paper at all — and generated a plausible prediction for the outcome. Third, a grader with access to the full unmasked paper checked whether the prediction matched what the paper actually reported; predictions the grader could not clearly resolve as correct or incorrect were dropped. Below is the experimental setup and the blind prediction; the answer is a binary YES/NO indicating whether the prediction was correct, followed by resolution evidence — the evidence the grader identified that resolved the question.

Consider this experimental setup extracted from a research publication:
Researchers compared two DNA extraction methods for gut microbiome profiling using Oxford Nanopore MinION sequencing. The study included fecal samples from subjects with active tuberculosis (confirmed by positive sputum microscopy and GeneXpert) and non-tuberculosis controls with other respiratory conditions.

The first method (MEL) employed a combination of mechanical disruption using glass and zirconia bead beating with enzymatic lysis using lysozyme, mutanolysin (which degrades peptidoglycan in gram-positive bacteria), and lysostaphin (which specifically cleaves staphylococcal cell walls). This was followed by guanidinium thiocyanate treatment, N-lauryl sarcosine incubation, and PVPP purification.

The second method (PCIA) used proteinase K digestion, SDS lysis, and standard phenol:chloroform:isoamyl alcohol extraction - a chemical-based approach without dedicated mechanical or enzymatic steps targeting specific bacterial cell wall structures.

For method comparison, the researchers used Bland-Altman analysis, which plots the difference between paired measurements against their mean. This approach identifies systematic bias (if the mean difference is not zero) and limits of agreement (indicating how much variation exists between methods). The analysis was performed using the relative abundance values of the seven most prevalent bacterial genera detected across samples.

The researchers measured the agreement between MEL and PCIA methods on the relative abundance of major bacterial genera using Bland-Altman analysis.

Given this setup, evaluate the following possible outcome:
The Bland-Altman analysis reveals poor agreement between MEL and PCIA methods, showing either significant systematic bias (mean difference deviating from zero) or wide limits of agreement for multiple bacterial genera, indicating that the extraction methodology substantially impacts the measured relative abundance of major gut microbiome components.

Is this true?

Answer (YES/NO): YES